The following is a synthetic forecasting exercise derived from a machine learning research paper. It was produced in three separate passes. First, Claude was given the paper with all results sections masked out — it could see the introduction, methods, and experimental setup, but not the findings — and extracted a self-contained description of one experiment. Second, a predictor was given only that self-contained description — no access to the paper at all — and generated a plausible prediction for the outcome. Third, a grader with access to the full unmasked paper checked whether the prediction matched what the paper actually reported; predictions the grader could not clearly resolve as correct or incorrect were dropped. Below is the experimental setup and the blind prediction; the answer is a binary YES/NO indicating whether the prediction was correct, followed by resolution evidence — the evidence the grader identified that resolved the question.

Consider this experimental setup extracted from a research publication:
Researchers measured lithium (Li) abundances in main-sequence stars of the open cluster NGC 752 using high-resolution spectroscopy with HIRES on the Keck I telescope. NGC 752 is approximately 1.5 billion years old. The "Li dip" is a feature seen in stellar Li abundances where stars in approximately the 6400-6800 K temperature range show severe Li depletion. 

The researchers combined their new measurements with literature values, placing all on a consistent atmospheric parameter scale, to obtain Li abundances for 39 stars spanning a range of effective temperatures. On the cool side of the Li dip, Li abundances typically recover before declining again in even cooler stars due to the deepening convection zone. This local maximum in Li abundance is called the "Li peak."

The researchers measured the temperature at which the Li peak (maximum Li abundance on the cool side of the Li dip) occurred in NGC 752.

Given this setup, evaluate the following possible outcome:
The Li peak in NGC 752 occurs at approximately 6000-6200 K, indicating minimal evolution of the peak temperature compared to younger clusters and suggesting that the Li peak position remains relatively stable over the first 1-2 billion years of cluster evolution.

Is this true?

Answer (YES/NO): YES